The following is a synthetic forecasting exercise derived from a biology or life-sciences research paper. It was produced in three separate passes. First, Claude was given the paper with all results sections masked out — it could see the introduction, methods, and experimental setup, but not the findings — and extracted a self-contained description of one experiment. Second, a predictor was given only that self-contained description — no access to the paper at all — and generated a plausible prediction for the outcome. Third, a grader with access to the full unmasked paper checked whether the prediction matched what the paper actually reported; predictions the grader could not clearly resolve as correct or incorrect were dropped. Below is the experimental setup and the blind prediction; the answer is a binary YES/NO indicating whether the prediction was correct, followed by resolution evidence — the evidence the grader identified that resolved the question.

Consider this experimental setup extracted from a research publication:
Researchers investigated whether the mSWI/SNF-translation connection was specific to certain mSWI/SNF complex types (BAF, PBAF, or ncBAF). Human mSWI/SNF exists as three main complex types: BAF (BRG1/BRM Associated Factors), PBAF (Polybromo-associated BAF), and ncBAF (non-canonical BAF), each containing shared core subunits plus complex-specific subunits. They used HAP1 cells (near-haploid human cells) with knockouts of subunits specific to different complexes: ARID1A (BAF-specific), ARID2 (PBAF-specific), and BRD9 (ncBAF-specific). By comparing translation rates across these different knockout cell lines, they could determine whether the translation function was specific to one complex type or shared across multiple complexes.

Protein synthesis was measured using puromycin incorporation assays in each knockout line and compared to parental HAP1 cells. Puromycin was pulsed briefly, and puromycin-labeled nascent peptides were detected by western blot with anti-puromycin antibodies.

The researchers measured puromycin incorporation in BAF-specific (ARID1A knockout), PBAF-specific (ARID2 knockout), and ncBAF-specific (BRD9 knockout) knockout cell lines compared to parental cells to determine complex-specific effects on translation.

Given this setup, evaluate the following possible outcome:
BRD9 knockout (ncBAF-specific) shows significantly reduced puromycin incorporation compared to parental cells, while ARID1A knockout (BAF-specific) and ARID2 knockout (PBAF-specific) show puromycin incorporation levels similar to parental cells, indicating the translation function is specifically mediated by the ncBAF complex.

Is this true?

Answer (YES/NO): NO